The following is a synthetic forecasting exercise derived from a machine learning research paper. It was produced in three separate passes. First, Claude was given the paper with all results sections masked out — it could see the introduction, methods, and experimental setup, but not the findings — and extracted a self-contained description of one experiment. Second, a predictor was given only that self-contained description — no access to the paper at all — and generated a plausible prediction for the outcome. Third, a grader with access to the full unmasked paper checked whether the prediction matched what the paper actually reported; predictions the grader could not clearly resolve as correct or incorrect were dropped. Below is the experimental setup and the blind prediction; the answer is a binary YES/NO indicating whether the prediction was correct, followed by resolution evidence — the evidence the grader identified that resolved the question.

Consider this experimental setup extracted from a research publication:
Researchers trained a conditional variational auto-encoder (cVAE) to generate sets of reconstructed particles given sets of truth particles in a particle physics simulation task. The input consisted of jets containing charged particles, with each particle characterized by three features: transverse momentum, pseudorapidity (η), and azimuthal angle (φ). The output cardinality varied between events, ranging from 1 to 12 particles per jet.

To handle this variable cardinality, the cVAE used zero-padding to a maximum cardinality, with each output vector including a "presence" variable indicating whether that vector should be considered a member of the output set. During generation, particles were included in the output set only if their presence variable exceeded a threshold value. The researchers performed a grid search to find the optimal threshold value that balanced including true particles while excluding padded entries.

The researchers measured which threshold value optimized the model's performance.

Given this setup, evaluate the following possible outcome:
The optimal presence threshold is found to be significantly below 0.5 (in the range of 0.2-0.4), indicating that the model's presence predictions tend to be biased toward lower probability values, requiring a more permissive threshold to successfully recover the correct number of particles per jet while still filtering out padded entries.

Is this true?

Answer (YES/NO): NO